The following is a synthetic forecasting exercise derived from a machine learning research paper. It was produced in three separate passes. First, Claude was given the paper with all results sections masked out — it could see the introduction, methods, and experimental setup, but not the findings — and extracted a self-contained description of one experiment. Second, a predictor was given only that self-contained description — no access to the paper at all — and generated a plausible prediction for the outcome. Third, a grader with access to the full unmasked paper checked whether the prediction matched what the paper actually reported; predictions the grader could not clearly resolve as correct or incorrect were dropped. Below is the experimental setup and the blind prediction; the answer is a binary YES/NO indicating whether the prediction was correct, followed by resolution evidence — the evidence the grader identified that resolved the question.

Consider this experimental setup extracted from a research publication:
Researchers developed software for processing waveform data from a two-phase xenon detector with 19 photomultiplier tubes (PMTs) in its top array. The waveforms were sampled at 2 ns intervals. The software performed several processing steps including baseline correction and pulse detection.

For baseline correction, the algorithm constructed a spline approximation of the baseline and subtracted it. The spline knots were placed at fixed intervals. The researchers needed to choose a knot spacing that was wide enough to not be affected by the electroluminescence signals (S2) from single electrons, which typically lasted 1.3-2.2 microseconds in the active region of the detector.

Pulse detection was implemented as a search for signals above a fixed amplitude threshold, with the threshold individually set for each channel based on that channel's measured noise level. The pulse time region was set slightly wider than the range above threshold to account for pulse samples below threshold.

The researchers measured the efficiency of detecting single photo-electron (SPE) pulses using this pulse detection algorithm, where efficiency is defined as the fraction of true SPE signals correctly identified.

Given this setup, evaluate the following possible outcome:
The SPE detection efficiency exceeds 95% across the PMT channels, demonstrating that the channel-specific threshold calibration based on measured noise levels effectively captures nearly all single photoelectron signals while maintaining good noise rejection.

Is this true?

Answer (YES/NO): YES